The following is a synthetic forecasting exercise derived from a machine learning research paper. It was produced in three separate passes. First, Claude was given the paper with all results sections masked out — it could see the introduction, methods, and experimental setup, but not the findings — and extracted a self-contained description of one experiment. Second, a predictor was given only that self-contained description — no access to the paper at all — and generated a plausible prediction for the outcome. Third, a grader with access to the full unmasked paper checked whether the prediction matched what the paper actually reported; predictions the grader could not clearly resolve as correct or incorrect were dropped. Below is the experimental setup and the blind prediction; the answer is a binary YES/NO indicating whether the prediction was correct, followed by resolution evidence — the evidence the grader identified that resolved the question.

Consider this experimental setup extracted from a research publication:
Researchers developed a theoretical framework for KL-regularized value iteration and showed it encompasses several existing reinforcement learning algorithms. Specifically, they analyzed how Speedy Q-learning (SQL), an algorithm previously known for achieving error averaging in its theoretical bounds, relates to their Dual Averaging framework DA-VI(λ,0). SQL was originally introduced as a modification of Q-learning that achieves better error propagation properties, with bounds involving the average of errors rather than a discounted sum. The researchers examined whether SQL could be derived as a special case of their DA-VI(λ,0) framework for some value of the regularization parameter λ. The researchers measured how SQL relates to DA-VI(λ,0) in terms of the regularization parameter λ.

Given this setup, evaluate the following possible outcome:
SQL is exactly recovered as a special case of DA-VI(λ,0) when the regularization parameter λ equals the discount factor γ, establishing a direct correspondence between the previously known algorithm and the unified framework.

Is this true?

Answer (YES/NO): NO